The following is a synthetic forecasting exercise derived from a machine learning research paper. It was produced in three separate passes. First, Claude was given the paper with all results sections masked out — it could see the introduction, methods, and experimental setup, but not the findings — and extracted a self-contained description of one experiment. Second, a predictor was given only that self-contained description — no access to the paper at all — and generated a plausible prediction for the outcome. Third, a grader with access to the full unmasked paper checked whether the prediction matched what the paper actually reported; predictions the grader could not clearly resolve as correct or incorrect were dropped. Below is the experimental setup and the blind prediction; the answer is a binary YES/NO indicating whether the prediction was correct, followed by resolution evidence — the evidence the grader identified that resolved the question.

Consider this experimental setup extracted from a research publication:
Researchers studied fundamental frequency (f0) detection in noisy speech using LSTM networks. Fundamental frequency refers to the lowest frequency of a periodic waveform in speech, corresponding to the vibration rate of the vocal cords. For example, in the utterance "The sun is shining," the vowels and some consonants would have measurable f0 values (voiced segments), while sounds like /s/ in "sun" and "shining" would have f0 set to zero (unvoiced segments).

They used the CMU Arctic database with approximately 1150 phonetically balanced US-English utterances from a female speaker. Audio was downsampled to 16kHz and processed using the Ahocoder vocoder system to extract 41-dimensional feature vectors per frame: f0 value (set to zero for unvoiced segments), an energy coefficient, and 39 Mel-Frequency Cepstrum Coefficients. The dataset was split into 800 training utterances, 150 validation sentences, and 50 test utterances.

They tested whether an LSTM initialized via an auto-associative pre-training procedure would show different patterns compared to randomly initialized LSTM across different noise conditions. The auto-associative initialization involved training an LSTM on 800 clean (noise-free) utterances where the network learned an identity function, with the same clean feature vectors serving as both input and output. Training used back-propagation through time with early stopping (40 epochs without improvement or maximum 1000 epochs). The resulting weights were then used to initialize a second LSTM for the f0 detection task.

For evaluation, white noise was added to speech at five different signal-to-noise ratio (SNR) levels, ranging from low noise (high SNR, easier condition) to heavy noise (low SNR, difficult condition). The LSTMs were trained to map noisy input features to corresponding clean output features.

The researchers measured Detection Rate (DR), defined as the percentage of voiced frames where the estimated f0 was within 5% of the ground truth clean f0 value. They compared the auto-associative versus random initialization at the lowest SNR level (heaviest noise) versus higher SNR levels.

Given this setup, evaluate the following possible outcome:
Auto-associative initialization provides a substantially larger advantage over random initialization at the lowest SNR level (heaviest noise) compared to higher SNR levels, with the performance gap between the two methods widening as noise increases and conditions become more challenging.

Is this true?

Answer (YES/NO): NO